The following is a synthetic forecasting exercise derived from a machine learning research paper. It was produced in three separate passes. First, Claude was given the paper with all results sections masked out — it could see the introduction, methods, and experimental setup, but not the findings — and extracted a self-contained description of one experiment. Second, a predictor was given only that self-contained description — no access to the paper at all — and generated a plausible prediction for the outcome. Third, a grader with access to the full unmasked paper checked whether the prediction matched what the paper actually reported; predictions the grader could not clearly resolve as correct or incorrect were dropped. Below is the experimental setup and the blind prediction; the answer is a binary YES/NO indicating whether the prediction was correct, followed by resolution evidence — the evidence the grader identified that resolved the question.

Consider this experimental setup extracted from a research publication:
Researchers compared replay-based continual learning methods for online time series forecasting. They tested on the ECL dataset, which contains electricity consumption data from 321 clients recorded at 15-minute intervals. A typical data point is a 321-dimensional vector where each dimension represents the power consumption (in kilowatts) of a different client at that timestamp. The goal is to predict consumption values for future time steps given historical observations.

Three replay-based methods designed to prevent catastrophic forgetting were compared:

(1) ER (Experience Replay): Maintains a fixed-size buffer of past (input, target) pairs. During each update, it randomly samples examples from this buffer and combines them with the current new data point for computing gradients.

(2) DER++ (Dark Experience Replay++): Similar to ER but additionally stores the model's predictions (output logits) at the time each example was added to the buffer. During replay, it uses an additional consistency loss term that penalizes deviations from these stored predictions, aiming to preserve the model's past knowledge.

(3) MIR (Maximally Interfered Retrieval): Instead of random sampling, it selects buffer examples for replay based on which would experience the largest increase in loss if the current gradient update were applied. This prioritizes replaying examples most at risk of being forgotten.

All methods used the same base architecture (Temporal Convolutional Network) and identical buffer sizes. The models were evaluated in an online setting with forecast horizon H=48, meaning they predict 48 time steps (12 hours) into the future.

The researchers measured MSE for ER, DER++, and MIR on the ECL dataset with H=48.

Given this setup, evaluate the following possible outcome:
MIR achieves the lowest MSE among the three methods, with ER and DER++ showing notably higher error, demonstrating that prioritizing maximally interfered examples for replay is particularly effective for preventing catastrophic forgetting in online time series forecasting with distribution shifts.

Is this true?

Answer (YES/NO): NO